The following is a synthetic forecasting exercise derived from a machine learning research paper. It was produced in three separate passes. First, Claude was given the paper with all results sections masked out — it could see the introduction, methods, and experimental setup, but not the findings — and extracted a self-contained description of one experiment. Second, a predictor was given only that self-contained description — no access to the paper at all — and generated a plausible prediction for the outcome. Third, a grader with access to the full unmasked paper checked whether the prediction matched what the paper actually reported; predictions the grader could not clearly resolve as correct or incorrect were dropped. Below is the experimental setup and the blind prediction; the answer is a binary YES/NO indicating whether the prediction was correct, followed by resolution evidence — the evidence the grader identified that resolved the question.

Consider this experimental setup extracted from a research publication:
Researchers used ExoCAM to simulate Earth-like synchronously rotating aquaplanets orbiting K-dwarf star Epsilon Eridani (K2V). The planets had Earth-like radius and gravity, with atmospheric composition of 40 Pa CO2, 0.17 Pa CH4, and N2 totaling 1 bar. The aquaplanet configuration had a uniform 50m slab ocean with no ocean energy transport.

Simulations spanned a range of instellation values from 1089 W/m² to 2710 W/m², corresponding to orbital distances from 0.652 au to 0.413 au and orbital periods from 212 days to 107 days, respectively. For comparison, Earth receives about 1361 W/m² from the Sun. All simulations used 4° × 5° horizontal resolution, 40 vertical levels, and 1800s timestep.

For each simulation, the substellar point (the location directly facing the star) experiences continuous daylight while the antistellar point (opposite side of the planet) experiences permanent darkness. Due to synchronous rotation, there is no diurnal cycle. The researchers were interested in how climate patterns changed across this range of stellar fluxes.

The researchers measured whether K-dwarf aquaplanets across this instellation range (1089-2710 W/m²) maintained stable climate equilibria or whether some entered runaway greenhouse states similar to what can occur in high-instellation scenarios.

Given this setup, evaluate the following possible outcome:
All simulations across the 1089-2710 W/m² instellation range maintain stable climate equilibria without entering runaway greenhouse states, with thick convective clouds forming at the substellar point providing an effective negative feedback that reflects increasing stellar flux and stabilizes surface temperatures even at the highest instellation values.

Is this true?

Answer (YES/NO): YES